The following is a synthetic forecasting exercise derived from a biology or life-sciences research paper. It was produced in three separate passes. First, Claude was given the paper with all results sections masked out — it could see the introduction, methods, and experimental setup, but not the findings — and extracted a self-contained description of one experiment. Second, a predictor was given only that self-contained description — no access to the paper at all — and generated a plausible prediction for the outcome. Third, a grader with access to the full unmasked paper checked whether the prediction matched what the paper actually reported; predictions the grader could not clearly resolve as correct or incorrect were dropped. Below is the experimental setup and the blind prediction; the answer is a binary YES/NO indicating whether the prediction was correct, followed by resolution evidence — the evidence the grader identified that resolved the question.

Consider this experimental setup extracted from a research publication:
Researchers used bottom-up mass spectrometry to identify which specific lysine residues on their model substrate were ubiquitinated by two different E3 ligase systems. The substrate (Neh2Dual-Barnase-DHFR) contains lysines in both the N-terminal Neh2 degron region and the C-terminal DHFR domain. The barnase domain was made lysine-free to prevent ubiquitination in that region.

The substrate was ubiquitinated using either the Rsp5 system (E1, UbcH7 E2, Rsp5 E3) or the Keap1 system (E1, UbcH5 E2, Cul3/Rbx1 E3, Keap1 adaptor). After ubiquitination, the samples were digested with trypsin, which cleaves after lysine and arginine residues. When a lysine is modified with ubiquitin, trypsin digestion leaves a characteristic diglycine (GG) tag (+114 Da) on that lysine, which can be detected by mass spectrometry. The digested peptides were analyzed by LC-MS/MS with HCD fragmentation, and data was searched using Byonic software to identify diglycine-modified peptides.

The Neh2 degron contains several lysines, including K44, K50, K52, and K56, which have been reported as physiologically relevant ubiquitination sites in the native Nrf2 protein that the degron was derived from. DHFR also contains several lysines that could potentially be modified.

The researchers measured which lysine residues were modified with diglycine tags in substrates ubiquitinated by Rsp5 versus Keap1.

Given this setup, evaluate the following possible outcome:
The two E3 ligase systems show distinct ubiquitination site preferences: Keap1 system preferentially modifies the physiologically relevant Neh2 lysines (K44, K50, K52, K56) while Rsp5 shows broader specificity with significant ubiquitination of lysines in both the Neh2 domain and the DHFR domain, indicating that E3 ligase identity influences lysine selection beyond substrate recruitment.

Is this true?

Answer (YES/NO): NO